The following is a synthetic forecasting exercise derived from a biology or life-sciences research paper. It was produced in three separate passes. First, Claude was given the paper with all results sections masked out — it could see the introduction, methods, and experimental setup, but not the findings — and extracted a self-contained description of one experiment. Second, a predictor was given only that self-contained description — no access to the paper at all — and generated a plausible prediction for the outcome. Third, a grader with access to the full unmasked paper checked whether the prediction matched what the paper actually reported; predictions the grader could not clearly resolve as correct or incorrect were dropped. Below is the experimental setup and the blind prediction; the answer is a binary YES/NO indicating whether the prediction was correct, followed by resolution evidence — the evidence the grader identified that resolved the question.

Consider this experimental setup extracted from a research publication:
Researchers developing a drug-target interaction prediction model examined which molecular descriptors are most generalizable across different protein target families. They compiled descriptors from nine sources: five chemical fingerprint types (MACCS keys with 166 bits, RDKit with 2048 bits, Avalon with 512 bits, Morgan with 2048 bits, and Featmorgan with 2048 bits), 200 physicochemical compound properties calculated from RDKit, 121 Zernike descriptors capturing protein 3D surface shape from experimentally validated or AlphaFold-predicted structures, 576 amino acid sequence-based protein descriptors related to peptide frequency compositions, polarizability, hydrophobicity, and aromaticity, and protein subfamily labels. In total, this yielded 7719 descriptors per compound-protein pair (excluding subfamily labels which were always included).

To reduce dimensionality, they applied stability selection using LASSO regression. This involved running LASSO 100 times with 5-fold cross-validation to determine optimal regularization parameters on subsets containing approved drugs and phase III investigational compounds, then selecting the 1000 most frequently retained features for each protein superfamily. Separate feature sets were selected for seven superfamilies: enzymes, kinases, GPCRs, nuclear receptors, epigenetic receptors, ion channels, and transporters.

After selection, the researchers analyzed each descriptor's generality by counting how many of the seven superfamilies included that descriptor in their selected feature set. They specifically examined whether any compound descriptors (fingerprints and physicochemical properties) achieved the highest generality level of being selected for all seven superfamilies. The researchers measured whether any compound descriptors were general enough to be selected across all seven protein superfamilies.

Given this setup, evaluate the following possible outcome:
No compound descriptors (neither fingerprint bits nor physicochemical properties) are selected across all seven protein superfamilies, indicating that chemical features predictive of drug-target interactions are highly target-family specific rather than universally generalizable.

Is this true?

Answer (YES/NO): YES